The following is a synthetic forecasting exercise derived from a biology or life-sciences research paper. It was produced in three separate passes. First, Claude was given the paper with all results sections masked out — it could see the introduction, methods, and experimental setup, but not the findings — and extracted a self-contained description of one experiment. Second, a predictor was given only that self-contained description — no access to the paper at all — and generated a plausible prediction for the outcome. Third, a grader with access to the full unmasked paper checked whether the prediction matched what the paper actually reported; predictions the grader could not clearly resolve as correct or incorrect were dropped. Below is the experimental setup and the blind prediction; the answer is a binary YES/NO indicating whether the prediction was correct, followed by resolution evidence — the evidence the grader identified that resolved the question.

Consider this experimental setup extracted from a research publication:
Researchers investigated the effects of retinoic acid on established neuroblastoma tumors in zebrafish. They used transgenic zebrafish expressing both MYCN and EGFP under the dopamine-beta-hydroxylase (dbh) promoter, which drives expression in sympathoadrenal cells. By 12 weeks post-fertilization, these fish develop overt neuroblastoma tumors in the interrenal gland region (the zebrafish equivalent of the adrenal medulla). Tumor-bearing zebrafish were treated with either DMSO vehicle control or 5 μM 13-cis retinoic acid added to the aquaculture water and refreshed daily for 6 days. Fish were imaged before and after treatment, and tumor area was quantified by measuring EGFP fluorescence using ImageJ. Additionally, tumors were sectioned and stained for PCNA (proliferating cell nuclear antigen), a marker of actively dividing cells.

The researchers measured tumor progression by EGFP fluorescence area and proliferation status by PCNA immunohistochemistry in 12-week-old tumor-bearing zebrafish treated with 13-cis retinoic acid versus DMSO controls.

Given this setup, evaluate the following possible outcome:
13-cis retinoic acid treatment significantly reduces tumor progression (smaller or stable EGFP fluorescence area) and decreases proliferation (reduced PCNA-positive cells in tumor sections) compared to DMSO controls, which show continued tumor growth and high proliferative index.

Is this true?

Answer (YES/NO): YES